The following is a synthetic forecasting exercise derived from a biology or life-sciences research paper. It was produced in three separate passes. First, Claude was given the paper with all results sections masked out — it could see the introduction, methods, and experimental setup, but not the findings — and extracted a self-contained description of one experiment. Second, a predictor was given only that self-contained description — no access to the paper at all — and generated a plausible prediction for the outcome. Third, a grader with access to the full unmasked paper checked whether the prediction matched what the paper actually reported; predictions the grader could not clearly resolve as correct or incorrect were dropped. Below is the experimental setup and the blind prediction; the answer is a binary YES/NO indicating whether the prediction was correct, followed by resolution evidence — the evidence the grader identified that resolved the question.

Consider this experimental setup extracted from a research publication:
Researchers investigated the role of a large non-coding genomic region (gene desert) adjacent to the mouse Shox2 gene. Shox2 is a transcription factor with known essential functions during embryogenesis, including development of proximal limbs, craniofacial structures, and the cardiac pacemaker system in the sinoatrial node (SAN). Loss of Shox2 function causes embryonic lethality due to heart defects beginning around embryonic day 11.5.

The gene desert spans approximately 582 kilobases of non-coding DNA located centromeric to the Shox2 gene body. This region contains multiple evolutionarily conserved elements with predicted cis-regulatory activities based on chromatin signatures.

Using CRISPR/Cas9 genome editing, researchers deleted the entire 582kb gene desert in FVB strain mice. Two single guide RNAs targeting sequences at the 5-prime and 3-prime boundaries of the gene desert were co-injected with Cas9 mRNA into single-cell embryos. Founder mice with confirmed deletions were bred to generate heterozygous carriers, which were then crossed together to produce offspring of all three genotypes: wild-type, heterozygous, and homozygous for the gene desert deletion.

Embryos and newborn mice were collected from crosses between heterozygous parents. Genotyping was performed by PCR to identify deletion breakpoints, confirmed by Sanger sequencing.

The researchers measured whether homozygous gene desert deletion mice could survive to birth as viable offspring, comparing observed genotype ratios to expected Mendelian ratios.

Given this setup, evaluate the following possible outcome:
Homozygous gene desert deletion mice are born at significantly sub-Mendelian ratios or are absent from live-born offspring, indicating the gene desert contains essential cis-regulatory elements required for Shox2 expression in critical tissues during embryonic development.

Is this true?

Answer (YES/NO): YES